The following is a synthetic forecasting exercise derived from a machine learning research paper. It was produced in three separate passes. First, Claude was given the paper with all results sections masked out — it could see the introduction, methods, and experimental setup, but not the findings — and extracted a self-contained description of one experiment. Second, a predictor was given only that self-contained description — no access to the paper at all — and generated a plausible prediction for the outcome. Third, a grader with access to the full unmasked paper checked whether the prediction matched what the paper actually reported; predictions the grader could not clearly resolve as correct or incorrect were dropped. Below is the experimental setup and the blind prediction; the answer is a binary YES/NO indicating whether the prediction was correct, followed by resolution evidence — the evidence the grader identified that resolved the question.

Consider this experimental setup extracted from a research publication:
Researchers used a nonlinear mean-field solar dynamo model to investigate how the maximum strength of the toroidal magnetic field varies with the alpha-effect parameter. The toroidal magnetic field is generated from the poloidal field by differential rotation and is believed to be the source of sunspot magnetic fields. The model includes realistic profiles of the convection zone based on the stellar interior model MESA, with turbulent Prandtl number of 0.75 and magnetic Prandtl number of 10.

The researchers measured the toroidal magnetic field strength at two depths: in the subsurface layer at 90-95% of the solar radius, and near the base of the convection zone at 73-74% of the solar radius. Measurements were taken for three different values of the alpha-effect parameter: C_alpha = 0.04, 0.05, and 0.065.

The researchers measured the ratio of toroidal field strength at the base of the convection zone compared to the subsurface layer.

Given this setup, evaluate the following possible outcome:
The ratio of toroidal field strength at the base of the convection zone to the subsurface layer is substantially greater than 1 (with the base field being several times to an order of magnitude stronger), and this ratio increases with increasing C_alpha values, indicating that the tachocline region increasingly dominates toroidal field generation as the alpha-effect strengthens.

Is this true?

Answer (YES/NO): NO